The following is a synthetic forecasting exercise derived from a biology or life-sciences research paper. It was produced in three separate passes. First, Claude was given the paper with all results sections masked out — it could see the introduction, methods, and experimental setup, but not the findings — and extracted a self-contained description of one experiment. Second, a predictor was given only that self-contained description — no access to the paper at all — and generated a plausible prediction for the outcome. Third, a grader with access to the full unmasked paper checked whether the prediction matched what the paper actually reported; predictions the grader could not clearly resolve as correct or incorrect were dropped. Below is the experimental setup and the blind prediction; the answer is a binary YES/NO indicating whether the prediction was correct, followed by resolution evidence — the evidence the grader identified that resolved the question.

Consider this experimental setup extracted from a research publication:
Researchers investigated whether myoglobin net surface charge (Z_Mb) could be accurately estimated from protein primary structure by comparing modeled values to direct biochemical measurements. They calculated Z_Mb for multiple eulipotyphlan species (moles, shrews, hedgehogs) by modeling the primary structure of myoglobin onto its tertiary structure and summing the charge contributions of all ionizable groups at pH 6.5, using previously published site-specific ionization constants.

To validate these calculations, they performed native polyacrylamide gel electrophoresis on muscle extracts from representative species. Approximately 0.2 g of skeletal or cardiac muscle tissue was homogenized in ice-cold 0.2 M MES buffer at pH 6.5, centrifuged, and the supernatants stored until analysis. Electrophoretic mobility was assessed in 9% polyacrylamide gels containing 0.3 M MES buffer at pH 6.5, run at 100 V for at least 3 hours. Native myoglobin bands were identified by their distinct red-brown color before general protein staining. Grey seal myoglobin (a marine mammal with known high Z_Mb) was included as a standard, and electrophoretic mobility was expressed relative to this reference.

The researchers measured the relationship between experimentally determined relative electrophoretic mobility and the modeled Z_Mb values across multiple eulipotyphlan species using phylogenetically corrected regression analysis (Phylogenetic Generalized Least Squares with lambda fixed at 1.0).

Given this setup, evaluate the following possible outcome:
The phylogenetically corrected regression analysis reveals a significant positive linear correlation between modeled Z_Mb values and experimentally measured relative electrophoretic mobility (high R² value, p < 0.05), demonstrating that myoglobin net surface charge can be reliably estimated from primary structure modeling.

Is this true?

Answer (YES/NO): YES